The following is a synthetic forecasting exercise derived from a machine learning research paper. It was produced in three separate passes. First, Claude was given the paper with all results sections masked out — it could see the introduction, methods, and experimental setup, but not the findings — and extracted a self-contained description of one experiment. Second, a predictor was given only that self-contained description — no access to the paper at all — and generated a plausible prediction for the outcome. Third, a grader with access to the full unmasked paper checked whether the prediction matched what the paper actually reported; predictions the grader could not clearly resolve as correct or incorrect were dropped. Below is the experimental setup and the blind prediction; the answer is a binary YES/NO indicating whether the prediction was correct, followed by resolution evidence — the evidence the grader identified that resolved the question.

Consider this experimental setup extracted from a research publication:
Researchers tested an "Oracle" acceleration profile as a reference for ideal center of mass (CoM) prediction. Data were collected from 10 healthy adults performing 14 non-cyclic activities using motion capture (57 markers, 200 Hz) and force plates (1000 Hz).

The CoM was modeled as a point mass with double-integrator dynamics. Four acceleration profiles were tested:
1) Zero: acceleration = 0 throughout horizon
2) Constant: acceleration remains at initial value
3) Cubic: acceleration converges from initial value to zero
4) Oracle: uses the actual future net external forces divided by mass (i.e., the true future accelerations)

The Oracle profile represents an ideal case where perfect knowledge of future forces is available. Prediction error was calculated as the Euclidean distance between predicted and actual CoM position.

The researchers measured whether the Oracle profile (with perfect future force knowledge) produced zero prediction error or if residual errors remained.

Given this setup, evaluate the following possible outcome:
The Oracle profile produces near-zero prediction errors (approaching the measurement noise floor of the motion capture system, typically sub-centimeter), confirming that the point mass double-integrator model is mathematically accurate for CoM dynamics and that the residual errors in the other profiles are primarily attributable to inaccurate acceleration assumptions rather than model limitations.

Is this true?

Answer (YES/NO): NO